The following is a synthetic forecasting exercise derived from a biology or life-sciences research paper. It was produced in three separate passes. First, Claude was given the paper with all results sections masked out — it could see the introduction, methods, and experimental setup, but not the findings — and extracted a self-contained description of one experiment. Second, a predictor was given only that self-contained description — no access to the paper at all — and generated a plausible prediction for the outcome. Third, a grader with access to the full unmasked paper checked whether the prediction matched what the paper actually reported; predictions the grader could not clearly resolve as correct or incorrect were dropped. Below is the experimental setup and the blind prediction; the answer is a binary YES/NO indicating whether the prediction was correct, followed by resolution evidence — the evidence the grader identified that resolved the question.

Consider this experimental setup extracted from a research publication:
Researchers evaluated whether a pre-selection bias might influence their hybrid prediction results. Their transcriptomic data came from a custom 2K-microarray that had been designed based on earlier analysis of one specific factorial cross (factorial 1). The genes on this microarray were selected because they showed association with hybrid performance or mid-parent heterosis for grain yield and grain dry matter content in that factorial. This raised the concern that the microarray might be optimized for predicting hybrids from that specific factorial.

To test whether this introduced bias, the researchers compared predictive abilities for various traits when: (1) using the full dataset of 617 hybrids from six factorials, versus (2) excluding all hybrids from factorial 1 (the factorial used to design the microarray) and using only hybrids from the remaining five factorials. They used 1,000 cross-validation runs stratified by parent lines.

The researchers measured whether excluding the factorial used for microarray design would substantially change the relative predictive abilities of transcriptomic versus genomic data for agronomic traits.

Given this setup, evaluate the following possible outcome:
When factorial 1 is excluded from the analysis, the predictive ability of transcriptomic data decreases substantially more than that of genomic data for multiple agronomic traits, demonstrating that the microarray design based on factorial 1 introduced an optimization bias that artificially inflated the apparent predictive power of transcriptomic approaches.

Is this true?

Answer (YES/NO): NO